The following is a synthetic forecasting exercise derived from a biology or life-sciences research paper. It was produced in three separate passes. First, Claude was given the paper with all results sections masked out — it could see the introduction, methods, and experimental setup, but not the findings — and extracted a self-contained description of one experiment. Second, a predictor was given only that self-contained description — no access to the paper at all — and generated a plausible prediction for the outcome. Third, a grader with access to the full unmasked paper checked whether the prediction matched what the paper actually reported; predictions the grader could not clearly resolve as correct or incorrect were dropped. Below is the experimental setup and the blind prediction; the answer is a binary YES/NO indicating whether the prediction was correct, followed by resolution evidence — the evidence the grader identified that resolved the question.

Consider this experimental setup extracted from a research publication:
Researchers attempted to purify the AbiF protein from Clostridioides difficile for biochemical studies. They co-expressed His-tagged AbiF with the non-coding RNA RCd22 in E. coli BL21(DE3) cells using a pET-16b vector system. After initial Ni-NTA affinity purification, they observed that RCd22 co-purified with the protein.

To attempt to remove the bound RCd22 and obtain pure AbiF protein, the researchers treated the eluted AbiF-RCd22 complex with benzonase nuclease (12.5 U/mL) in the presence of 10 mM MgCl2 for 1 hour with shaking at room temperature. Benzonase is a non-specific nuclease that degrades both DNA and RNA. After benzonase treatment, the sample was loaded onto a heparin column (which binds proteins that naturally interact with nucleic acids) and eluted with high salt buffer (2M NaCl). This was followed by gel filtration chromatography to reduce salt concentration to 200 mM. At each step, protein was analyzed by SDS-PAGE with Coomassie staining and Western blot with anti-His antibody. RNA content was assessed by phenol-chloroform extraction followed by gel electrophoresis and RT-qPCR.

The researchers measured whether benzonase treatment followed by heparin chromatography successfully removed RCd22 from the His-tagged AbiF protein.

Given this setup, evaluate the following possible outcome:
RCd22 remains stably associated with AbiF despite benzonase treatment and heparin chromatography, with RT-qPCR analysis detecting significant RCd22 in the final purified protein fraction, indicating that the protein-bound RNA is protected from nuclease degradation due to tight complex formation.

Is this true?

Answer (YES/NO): YES